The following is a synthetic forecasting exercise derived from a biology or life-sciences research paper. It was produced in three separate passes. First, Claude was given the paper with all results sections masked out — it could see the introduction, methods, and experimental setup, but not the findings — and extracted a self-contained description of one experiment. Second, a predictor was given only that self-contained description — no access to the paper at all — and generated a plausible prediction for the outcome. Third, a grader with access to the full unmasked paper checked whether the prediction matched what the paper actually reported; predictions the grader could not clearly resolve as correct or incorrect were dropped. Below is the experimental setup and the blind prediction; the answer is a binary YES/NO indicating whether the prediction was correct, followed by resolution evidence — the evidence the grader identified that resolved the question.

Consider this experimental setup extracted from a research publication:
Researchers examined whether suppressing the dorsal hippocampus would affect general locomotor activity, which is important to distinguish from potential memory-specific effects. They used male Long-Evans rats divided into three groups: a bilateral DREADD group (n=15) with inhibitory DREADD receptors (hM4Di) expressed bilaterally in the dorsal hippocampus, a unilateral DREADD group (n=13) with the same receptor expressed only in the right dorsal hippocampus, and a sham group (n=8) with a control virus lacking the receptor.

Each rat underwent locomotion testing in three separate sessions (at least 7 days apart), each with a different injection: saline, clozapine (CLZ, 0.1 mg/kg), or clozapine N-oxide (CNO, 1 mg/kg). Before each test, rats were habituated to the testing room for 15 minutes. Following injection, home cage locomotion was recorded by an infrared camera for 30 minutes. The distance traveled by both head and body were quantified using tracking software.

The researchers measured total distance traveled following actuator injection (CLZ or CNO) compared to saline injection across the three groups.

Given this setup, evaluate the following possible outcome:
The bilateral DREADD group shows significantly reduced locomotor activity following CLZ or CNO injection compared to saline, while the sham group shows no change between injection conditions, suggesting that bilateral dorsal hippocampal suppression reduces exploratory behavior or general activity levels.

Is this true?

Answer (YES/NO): NO